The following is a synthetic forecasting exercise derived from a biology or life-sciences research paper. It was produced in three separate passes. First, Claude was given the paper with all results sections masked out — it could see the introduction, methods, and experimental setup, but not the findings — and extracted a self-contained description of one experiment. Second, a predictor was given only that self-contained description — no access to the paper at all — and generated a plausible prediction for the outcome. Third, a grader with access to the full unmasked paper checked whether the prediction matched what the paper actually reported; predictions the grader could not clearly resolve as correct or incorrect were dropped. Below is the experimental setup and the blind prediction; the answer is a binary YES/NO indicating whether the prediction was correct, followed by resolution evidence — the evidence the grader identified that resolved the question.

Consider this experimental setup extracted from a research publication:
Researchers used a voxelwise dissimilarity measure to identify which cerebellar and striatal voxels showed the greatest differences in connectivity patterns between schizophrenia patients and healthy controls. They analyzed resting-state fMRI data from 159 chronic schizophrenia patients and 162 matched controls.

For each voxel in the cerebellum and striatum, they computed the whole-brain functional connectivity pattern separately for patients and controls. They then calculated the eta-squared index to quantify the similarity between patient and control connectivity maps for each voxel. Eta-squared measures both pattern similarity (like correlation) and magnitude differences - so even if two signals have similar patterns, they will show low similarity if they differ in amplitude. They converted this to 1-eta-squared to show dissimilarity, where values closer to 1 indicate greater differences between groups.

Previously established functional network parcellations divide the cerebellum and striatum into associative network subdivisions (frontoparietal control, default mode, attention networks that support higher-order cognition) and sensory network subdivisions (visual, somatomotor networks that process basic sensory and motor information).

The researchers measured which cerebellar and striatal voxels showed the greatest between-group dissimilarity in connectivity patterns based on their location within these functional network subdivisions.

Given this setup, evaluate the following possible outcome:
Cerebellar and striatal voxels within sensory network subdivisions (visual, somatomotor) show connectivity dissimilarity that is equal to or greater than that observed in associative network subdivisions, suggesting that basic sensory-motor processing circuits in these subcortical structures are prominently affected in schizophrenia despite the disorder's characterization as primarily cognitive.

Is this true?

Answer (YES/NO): NO